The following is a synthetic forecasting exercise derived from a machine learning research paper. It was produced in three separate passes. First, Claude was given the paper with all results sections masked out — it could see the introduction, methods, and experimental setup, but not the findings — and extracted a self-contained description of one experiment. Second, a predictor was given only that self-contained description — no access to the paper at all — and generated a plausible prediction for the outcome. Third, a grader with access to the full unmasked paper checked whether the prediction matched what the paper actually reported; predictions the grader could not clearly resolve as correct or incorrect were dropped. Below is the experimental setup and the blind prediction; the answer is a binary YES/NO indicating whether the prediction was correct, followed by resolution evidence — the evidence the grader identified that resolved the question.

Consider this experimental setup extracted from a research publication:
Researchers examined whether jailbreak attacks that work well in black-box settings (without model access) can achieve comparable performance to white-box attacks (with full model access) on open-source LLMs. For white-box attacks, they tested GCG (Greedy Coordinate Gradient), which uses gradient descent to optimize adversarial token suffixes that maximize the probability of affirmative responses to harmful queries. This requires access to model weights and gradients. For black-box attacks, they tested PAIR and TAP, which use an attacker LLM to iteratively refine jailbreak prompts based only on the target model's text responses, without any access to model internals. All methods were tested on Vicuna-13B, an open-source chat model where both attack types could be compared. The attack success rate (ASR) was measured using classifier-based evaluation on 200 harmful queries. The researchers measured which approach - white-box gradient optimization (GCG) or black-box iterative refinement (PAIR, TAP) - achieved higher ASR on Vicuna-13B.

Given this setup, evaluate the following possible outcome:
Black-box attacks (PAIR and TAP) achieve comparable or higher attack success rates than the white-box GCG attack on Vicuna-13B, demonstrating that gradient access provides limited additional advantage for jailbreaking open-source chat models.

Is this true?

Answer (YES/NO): NO